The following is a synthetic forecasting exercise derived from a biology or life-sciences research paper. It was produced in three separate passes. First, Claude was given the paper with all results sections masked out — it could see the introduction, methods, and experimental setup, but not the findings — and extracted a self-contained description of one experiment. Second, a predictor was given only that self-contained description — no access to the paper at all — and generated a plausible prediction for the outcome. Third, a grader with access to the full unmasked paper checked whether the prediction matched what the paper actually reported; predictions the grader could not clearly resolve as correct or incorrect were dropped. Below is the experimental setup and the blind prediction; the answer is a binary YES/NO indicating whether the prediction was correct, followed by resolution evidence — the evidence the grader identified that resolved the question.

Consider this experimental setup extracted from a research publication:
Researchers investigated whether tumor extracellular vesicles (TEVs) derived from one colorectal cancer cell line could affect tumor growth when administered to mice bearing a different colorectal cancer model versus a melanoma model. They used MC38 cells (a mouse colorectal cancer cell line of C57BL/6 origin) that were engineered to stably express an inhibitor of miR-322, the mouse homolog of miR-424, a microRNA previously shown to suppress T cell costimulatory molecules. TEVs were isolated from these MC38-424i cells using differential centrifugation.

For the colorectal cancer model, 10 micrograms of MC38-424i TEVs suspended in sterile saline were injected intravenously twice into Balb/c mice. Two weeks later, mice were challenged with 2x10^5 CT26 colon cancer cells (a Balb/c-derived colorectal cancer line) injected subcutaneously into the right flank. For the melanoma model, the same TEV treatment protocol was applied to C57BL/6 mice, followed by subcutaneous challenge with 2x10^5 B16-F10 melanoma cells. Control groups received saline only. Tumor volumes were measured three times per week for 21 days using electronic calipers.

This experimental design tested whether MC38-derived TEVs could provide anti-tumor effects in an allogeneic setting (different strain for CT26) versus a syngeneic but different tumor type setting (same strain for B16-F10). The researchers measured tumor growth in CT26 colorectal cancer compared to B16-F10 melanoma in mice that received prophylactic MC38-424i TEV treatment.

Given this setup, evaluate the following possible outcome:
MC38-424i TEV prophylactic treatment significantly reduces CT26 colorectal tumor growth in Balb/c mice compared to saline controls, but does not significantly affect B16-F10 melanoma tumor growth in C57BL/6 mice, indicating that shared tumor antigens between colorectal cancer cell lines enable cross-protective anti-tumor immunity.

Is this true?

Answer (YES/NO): YES